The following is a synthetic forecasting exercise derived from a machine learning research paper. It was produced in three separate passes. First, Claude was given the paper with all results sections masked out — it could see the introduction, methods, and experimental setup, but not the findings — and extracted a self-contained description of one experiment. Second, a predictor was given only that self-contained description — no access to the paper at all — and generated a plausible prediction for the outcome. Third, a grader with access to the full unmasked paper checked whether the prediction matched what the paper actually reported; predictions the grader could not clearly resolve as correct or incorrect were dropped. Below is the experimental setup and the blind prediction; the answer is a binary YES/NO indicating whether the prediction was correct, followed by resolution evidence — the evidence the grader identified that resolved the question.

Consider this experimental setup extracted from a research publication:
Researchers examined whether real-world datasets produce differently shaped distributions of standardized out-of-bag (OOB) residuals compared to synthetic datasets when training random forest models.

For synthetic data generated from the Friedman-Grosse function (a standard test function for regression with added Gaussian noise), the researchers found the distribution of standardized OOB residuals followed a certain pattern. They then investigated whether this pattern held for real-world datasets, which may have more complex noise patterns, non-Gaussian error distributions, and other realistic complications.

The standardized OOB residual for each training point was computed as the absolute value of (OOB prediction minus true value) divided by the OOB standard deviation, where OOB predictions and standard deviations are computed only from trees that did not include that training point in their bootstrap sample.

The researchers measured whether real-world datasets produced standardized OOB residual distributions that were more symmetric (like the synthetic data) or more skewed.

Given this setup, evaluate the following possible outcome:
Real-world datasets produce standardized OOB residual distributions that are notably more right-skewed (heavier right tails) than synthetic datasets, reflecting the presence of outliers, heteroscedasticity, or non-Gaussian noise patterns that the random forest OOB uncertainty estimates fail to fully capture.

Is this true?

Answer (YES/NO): YES